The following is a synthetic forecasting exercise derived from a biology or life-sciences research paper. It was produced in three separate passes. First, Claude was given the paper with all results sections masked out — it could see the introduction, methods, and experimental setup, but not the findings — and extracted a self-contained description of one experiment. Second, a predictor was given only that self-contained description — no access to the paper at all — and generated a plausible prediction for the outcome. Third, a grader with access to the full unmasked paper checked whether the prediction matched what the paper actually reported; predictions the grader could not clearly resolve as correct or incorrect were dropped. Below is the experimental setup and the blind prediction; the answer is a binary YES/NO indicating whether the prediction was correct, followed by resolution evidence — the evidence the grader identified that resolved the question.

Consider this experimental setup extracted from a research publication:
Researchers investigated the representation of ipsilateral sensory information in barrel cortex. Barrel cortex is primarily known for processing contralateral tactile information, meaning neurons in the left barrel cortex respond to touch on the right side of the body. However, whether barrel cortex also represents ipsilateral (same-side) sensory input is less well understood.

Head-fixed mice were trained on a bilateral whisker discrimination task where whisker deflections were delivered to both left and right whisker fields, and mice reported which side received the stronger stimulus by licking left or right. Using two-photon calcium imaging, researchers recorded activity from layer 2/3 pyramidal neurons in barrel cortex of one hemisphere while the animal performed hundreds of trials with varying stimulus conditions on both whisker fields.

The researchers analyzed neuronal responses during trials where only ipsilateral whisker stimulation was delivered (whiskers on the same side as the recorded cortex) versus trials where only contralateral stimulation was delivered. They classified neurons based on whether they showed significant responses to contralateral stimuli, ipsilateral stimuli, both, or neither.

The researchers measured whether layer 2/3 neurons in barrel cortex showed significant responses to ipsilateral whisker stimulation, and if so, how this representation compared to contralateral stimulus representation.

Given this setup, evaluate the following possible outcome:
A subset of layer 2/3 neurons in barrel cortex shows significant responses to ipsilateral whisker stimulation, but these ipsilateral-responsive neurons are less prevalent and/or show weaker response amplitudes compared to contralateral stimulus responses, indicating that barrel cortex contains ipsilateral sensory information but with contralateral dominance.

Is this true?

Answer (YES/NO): YES